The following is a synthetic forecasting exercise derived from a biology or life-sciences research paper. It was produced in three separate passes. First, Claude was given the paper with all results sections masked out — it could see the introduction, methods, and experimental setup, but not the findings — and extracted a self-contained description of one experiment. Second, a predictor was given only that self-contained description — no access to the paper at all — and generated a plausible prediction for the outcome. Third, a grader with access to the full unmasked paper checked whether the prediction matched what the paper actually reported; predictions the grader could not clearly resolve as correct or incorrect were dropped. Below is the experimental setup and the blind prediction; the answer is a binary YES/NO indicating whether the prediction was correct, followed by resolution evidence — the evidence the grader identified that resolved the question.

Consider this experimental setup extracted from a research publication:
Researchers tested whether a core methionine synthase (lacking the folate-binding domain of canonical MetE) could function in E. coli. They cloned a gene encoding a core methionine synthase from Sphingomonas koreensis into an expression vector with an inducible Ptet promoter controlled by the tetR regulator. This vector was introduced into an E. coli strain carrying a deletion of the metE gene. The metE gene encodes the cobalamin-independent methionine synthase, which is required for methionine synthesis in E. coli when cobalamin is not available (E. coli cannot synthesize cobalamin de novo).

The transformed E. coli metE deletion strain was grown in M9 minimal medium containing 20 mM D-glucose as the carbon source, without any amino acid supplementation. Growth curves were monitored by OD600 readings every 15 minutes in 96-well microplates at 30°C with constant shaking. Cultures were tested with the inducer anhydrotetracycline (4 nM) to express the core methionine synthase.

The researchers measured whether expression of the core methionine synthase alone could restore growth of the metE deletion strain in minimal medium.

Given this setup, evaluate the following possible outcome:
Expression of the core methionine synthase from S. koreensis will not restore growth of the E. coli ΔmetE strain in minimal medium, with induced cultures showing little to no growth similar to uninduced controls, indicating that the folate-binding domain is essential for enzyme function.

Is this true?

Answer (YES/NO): NO